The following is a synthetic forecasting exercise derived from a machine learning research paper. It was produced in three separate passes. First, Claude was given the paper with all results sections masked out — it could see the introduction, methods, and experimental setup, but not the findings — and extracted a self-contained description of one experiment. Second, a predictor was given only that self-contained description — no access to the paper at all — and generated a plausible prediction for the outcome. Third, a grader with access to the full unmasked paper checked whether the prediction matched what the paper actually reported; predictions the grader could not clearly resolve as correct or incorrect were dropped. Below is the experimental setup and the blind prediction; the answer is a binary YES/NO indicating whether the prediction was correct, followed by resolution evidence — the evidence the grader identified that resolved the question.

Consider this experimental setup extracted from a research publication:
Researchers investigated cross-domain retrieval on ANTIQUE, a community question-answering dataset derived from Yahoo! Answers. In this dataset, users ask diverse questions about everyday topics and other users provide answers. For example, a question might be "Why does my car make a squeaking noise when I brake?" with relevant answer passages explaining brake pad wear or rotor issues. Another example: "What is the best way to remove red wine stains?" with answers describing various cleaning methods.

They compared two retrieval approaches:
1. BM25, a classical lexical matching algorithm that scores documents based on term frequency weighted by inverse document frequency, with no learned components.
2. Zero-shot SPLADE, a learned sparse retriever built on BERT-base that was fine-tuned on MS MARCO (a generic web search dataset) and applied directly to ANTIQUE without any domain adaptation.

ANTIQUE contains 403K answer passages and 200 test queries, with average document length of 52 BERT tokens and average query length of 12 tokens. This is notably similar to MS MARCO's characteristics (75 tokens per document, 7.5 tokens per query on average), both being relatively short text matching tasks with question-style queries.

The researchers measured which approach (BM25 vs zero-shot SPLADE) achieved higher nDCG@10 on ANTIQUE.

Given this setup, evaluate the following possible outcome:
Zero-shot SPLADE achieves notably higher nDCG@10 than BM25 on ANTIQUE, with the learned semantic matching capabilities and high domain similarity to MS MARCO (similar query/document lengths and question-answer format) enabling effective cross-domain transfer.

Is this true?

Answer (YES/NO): NO